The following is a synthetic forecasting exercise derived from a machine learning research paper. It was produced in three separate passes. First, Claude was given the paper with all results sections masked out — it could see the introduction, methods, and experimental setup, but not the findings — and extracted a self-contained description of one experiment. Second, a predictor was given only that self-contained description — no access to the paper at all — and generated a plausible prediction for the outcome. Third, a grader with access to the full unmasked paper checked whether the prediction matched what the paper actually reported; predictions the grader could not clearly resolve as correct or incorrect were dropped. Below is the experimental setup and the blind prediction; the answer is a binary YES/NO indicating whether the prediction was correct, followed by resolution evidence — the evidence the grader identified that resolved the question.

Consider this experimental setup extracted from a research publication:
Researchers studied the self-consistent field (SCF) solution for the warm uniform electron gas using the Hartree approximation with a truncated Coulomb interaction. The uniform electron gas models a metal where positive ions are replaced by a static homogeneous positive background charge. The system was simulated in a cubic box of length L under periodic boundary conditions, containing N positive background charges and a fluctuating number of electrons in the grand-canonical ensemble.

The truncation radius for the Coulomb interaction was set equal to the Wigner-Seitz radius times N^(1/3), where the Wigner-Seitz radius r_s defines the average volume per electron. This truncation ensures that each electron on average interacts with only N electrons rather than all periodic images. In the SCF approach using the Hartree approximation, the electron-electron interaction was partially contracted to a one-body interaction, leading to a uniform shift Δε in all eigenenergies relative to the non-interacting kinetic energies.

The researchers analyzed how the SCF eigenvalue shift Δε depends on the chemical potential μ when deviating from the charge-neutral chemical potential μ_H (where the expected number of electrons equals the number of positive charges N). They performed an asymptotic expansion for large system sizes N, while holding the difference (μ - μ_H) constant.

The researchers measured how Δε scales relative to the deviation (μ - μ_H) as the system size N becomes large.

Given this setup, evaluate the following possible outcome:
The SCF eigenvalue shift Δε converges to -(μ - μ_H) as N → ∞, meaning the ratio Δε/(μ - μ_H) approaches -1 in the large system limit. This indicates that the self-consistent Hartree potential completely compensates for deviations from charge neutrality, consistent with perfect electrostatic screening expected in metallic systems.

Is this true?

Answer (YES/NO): NO